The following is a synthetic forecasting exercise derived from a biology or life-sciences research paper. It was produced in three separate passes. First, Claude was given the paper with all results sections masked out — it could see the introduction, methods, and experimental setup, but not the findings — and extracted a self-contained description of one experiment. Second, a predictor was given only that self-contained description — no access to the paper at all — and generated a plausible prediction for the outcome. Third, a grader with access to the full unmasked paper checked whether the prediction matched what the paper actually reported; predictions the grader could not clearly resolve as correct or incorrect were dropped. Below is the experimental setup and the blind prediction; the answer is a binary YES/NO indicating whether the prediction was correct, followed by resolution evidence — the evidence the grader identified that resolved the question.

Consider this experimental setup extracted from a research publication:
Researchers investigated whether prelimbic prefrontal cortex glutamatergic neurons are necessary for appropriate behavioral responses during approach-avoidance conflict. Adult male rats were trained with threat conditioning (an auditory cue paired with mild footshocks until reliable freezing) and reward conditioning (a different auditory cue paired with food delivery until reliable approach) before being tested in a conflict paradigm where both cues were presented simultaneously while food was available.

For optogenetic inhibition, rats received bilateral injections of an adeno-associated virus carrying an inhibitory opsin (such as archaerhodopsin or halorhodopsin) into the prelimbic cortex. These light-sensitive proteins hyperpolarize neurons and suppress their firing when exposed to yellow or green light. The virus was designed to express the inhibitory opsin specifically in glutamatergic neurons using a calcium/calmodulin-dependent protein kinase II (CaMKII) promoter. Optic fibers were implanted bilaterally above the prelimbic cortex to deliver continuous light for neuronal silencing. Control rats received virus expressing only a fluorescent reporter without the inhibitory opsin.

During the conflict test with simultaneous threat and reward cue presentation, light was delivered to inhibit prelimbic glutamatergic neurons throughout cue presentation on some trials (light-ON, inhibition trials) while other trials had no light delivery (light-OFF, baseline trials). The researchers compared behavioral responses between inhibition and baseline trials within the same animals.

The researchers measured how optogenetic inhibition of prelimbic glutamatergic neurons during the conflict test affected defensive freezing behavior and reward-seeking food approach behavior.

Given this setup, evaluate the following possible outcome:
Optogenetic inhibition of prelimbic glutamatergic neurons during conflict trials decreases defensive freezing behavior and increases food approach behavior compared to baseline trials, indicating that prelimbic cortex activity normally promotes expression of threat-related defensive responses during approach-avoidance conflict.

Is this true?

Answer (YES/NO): YES